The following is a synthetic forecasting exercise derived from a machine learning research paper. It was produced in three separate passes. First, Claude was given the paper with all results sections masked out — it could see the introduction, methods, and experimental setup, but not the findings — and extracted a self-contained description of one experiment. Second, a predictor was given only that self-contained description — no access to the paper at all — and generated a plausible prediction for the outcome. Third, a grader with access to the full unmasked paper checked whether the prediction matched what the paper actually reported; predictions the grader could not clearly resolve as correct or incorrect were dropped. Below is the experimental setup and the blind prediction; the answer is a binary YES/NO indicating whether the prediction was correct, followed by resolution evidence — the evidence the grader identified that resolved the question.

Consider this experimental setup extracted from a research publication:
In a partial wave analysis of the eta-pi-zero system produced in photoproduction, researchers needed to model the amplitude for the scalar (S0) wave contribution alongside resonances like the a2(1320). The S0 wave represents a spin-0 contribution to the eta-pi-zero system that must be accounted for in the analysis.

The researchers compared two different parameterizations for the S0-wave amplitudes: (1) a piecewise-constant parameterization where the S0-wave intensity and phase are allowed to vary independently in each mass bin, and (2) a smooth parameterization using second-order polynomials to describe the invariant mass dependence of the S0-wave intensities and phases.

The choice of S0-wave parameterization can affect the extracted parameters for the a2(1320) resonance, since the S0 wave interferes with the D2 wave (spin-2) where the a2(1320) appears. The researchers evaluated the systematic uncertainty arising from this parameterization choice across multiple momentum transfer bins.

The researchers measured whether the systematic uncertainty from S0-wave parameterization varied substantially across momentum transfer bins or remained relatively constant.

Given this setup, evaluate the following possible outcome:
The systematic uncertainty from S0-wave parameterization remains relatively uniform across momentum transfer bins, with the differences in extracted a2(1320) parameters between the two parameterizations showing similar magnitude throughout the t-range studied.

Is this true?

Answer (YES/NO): NO